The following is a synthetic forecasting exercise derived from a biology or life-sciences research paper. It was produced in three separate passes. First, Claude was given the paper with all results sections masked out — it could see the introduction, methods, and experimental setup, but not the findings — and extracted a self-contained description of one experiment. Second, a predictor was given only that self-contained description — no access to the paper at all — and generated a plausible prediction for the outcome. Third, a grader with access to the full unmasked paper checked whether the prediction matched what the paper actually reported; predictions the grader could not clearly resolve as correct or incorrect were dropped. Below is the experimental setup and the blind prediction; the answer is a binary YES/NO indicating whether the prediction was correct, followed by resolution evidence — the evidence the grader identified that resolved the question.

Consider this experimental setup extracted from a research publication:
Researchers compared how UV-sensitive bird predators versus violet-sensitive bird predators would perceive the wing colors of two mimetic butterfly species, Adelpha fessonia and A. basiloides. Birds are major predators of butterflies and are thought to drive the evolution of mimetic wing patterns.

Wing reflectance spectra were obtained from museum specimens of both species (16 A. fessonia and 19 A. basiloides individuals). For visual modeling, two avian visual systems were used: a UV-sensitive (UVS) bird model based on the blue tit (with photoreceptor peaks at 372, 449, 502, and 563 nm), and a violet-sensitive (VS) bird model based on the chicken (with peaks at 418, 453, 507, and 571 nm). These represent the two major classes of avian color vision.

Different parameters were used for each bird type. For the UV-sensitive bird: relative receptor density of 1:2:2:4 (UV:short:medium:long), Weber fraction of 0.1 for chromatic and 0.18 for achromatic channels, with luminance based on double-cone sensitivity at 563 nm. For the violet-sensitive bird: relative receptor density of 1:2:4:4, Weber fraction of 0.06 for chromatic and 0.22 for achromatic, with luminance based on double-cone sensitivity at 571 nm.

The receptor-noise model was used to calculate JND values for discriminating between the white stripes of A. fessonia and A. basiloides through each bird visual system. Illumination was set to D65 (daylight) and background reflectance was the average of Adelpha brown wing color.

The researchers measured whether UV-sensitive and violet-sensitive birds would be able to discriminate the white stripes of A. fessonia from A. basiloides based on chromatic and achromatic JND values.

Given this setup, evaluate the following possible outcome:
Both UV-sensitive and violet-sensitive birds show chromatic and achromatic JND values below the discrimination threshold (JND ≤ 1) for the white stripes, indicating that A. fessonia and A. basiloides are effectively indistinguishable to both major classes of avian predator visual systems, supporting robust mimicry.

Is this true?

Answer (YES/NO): YES